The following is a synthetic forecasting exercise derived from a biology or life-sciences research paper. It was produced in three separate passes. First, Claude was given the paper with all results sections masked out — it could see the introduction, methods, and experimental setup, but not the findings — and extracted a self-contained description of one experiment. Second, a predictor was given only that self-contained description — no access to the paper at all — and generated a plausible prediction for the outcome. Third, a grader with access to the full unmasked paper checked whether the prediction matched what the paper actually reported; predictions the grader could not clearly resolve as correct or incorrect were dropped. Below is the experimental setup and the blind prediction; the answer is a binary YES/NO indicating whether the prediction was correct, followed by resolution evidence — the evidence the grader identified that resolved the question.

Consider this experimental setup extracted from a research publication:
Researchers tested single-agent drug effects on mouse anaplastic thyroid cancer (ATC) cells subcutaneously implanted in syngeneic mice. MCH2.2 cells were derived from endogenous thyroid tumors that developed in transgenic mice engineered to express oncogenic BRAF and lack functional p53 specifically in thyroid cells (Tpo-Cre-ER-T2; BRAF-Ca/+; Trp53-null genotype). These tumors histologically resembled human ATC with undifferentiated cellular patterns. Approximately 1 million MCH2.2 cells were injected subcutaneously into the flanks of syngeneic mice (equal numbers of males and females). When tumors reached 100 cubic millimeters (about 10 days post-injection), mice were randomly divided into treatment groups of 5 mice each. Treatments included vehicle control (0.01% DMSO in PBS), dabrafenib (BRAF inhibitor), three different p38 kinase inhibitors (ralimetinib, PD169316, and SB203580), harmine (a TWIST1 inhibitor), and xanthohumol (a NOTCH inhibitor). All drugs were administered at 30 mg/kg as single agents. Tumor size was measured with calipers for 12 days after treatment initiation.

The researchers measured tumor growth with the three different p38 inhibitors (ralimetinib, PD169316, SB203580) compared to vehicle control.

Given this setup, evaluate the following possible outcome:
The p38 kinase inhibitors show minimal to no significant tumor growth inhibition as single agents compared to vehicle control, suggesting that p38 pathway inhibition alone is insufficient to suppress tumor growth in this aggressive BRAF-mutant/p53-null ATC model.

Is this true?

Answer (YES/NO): NO